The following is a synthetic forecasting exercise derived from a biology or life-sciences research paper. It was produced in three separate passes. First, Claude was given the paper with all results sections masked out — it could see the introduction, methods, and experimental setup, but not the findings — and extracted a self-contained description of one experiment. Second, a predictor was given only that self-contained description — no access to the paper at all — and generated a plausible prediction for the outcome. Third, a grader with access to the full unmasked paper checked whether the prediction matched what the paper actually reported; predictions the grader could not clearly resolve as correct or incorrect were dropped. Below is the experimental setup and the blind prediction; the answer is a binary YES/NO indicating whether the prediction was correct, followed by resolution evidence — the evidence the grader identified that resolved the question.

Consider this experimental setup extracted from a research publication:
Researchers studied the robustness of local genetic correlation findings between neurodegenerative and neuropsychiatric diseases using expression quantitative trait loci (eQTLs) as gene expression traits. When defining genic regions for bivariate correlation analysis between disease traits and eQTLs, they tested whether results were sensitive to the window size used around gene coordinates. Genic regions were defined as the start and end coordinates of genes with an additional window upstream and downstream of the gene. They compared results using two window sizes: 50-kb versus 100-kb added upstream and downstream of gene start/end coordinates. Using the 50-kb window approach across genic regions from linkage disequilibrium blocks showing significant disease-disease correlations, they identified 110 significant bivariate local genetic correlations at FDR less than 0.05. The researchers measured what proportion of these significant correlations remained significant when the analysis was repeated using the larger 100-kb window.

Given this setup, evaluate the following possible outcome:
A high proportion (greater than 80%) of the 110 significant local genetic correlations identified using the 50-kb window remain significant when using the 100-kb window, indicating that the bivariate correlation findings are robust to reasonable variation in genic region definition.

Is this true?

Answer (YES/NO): NO